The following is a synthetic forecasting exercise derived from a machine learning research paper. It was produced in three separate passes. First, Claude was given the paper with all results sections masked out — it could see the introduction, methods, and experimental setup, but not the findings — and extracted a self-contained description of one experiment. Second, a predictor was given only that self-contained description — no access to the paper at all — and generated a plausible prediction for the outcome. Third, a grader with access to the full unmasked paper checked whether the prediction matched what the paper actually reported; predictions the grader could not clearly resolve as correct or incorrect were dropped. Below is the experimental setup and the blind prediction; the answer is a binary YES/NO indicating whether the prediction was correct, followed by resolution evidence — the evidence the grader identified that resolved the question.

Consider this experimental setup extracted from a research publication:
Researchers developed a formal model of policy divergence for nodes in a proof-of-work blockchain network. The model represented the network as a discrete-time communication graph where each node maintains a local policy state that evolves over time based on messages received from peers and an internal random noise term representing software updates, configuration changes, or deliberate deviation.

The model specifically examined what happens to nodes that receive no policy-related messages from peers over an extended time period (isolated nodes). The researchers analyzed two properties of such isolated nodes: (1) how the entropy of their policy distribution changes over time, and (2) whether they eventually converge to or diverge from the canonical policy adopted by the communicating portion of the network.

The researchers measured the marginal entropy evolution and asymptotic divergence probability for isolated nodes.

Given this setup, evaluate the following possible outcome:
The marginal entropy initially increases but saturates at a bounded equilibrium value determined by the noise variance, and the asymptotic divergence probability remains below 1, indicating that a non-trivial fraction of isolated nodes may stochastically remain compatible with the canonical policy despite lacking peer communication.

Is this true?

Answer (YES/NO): NO